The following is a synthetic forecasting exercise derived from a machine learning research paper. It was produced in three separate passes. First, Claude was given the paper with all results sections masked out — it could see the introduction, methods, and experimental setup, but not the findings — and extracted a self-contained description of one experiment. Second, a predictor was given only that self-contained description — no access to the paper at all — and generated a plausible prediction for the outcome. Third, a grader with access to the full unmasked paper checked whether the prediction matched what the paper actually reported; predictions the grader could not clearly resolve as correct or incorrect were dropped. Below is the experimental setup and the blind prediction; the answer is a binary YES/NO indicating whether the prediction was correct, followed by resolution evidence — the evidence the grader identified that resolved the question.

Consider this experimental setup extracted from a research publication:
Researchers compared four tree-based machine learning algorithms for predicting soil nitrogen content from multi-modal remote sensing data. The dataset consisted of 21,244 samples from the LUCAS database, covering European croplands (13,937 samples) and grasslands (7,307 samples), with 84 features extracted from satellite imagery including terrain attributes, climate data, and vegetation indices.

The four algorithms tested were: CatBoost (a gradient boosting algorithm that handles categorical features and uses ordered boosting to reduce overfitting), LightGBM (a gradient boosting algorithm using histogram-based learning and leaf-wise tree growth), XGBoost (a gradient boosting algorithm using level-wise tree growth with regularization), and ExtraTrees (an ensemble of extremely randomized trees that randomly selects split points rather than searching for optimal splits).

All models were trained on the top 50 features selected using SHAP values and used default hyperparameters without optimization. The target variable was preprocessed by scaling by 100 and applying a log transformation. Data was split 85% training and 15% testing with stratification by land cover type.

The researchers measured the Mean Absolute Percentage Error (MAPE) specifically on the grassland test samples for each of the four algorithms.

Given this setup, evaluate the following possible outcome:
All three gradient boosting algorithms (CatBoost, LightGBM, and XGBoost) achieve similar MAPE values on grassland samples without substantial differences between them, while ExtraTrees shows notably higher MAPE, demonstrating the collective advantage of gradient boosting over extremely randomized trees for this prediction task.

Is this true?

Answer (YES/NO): NO